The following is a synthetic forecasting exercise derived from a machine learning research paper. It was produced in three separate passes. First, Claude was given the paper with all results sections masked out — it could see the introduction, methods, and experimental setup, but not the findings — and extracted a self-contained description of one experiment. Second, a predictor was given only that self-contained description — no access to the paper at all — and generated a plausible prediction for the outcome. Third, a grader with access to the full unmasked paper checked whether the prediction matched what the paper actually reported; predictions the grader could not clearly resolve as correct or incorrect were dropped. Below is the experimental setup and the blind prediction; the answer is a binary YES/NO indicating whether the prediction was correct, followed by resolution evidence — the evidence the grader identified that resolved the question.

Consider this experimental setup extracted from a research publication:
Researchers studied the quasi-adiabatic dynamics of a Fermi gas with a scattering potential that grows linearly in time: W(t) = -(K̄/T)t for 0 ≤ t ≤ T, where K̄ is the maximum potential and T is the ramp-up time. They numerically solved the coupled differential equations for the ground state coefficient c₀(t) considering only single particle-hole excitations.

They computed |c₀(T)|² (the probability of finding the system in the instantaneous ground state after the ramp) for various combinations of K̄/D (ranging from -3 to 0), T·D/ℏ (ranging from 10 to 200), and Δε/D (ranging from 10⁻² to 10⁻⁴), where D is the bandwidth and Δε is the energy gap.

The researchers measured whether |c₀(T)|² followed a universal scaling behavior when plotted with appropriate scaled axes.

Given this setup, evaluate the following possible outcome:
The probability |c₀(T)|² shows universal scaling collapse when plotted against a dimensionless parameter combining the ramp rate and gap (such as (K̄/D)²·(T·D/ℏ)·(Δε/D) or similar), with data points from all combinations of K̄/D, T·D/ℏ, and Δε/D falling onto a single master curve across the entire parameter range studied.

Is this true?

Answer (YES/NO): NO